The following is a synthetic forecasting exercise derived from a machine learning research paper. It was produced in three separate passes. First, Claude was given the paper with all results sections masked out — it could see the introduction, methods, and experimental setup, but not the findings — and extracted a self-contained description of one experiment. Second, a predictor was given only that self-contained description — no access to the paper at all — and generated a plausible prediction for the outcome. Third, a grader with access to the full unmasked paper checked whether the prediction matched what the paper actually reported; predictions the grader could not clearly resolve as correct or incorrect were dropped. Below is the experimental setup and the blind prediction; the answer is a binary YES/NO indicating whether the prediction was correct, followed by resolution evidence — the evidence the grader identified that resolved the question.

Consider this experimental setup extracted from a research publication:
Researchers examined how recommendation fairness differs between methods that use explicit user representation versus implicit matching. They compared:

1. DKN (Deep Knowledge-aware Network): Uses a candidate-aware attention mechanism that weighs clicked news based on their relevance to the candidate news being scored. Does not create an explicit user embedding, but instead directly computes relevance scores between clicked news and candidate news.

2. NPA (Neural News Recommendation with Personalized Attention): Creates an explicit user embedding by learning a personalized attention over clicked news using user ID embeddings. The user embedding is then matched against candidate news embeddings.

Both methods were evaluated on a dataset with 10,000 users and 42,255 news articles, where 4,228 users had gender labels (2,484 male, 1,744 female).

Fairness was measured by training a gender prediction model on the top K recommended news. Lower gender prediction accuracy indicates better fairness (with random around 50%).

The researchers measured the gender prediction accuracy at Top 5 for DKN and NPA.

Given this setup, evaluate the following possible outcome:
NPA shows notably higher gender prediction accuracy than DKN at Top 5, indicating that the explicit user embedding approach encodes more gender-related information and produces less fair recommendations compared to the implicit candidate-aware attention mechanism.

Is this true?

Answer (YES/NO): NO